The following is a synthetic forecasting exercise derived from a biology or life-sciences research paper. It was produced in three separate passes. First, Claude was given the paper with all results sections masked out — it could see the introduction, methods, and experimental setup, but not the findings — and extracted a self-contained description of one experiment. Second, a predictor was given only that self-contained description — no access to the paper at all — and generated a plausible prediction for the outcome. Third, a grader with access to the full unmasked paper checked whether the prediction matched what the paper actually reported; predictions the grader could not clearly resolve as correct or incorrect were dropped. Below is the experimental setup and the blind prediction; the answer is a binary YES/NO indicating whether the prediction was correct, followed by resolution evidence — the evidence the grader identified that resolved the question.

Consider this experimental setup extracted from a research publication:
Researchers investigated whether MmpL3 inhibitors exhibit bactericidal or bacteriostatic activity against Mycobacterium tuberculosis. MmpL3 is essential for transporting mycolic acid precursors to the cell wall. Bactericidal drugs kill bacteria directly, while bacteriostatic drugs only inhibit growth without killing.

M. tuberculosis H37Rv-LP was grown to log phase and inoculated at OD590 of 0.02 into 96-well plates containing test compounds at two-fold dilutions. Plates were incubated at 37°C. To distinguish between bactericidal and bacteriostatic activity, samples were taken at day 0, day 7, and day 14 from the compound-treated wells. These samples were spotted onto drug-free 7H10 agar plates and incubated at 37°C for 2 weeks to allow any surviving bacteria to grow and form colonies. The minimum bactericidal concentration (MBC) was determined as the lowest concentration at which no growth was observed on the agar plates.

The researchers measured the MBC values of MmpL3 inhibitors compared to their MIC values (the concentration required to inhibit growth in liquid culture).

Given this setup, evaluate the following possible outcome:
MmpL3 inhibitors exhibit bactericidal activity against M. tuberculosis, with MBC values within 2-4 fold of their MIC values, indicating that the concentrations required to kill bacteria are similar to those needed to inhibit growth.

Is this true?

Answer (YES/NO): YES